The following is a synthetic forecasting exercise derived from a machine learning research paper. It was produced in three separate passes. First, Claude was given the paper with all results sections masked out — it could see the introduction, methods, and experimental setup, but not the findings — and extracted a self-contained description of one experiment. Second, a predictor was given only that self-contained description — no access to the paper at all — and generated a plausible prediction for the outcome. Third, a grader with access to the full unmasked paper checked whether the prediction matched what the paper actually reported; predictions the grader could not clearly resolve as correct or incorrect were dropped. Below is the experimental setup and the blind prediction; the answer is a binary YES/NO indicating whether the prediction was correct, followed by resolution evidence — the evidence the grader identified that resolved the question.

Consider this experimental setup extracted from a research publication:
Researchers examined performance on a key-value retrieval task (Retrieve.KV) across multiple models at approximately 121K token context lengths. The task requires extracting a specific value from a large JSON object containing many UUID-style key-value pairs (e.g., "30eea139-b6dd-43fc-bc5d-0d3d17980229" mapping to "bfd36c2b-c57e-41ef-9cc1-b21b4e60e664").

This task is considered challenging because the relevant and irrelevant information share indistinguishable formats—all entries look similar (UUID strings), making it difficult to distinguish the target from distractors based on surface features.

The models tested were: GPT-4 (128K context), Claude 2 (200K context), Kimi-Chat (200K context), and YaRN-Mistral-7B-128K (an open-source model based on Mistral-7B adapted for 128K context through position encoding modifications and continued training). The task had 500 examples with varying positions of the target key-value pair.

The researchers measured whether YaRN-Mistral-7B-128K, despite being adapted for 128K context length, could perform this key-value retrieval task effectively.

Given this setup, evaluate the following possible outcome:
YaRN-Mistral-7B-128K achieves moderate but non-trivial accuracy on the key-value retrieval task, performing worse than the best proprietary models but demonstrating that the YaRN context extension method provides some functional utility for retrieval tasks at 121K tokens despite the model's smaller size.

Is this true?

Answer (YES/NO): NO